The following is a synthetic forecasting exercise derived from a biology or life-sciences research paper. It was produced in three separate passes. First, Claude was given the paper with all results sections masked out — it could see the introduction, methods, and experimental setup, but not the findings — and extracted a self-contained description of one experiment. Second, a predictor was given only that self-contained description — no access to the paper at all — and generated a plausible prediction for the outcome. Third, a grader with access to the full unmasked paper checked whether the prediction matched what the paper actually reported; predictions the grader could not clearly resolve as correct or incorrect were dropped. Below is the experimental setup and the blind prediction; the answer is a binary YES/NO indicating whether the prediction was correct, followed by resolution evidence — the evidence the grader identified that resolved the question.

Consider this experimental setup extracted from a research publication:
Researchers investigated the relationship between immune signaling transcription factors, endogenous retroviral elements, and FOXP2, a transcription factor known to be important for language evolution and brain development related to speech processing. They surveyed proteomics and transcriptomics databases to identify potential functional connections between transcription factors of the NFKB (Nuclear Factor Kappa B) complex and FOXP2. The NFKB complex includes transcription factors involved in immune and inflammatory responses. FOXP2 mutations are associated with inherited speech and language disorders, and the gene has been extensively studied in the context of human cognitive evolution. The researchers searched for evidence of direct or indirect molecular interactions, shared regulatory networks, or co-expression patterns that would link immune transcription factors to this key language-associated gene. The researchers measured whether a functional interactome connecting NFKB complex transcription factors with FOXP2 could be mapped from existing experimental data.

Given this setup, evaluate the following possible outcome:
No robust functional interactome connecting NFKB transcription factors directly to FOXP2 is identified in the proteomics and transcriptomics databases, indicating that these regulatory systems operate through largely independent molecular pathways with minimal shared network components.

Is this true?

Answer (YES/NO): NO